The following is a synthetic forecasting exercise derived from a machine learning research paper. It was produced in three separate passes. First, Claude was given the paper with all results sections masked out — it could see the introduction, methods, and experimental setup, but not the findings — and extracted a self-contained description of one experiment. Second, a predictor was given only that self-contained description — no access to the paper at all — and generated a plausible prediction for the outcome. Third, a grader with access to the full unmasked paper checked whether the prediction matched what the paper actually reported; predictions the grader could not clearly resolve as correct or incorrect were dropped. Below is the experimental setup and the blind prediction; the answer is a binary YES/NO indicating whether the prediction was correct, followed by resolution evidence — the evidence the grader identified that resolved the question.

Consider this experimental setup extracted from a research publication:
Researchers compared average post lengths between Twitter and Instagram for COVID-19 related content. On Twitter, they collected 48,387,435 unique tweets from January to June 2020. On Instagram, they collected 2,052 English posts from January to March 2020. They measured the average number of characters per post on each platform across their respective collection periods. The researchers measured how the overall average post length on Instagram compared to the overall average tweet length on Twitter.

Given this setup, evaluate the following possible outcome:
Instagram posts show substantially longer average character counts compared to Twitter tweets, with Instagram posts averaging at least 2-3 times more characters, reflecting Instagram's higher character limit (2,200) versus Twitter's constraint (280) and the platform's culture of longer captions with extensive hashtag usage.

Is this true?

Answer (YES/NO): YES